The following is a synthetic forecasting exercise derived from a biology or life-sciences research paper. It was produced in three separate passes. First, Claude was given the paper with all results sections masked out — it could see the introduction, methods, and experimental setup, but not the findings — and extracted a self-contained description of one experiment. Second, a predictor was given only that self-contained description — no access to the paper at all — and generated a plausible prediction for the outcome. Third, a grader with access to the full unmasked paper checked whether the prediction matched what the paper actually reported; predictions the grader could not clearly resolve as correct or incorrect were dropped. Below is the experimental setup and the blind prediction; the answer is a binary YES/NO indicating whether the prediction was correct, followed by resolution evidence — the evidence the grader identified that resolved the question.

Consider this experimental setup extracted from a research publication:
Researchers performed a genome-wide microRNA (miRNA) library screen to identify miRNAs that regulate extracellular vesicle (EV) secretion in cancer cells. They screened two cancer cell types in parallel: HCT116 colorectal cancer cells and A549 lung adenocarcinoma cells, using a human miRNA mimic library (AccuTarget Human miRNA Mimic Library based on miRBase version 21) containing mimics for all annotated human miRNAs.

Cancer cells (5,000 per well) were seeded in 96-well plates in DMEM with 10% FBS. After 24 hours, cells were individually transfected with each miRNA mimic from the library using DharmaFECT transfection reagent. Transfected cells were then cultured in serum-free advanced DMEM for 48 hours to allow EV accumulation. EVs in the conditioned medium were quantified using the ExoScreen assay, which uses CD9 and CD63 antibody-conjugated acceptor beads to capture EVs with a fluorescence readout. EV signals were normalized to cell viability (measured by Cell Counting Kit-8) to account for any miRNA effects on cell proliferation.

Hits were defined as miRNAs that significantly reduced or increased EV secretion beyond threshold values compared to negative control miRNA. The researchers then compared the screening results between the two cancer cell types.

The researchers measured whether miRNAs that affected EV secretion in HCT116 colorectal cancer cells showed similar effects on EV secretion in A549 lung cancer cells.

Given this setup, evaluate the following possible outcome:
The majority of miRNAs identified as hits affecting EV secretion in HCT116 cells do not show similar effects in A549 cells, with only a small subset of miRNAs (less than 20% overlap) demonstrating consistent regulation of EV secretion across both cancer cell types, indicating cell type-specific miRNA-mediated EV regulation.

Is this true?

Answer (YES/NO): NO